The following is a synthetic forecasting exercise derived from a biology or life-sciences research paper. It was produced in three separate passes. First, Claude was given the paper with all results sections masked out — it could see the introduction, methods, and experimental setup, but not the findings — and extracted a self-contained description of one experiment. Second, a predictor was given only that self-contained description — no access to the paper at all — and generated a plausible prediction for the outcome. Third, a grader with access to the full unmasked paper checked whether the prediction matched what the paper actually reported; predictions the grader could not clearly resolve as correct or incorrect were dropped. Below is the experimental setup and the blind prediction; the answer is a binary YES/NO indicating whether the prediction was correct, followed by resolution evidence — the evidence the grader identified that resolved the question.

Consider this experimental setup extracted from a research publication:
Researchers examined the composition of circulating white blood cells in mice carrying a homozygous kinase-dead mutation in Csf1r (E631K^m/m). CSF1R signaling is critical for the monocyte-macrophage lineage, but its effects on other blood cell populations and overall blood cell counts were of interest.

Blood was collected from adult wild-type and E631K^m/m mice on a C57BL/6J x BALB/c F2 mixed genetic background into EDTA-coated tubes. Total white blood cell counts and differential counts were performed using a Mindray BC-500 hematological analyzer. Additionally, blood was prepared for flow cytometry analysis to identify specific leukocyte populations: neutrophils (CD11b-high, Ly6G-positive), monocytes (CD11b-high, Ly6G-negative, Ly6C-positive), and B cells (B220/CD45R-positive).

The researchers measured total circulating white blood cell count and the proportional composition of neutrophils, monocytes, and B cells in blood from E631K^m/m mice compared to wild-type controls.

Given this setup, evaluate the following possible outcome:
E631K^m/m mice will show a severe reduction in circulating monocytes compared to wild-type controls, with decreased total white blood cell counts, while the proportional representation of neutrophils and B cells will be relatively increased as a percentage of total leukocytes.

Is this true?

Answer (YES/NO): NO